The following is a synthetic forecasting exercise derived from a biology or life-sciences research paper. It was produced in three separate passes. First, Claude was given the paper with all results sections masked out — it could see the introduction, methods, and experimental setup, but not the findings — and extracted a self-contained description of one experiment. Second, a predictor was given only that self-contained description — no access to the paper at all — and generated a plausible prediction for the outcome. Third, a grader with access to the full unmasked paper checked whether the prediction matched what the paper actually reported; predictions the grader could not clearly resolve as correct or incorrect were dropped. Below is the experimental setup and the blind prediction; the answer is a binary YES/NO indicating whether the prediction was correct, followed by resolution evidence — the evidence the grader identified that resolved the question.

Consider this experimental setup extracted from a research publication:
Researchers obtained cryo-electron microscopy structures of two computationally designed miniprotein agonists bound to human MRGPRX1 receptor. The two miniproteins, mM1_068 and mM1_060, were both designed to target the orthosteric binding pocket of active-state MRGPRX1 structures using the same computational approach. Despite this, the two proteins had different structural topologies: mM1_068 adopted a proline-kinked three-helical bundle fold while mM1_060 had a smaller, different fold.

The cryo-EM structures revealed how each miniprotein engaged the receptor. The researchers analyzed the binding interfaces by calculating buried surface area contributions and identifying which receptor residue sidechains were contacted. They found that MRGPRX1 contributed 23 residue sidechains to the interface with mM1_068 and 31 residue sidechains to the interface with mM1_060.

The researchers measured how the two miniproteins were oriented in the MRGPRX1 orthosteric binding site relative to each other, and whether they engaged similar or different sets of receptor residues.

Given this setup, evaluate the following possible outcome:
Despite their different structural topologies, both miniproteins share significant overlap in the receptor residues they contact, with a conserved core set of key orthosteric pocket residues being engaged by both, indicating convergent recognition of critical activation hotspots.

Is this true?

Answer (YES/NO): YES